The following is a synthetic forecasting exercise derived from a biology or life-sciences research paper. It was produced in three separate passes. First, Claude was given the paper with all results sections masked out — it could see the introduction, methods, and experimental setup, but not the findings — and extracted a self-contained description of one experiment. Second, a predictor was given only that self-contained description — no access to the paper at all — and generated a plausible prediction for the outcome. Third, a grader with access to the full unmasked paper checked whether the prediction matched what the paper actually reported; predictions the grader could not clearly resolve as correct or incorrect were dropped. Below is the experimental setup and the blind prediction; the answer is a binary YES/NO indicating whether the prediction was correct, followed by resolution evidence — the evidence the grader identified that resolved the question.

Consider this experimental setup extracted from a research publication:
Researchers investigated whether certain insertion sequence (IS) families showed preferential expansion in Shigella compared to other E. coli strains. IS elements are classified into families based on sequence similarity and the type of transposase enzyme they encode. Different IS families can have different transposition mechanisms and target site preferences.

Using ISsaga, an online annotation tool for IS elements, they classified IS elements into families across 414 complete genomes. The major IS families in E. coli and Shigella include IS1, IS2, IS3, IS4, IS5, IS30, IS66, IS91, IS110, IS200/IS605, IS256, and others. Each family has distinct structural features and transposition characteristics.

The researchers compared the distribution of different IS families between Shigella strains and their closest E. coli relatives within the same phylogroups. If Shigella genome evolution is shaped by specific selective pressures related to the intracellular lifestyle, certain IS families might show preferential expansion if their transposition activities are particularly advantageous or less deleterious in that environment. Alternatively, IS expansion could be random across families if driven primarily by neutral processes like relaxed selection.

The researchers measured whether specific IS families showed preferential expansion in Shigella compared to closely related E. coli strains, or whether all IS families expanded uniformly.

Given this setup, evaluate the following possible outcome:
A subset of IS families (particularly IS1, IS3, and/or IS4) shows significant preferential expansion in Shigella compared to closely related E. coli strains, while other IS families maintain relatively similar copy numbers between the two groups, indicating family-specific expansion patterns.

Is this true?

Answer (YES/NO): YES